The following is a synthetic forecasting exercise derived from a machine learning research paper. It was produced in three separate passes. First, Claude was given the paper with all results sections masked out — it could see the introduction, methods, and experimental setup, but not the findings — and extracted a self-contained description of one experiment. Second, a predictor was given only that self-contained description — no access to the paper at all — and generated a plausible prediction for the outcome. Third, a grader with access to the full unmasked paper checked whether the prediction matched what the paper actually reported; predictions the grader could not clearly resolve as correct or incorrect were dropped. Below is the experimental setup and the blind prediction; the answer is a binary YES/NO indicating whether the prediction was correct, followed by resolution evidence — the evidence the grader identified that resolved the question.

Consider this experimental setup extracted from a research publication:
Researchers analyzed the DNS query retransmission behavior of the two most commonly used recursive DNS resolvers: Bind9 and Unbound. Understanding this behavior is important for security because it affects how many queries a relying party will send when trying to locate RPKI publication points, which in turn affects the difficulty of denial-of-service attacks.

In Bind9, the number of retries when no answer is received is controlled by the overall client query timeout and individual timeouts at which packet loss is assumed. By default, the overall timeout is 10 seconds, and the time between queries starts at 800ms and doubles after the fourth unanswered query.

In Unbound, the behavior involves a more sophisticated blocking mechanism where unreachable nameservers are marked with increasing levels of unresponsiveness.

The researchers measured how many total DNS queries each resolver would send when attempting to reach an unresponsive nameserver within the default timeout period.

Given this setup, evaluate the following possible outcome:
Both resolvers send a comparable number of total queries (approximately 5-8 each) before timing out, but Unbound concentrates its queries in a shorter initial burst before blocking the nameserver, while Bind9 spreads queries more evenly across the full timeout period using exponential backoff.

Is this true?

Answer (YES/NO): NO